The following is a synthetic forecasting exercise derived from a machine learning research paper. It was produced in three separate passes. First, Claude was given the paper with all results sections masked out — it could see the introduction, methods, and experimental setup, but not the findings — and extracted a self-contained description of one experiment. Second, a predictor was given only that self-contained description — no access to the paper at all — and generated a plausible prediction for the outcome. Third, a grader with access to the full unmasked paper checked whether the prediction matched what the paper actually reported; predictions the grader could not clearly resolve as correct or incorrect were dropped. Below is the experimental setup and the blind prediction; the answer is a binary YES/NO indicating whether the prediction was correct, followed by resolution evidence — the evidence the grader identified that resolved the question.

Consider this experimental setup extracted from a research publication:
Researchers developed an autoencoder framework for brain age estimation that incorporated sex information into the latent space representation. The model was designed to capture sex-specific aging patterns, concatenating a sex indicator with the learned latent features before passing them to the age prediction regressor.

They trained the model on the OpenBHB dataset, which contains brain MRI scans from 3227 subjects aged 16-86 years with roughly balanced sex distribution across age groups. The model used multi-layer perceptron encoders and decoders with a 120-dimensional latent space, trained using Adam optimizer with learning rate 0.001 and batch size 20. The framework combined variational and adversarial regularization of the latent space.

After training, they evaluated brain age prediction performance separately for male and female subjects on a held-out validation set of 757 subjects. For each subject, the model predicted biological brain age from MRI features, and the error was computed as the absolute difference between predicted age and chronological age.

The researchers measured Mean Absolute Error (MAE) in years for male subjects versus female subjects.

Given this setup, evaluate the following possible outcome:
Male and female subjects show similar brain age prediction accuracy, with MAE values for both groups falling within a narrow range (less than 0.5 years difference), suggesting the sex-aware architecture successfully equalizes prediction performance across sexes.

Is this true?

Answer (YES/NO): YES